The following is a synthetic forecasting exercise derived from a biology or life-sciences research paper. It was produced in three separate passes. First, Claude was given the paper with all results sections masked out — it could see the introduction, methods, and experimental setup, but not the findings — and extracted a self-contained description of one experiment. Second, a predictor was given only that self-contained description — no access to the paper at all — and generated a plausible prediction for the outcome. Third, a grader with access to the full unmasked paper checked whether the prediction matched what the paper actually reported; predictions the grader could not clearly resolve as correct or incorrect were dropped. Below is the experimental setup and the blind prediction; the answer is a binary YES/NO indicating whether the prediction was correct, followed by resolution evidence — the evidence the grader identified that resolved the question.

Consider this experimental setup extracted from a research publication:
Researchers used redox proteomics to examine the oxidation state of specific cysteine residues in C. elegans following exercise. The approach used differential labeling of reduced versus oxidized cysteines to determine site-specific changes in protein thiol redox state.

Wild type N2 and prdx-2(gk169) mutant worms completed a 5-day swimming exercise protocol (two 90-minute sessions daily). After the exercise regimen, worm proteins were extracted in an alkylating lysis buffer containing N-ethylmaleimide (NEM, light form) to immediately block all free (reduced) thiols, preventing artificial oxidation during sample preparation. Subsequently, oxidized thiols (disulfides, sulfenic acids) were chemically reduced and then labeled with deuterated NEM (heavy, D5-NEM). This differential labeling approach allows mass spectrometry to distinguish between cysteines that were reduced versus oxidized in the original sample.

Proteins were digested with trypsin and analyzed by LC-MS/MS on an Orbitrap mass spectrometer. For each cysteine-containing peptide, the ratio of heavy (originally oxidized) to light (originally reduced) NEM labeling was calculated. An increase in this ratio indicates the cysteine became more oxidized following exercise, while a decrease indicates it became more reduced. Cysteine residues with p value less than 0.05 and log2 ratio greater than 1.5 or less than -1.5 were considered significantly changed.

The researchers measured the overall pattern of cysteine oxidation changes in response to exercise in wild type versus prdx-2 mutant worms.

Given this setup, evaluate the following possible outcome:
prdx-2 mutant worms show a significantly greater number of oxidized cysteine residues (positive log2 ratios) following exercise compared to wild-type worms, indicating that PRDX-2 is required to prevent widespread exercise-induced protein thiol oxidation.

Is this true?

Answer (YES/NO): NO